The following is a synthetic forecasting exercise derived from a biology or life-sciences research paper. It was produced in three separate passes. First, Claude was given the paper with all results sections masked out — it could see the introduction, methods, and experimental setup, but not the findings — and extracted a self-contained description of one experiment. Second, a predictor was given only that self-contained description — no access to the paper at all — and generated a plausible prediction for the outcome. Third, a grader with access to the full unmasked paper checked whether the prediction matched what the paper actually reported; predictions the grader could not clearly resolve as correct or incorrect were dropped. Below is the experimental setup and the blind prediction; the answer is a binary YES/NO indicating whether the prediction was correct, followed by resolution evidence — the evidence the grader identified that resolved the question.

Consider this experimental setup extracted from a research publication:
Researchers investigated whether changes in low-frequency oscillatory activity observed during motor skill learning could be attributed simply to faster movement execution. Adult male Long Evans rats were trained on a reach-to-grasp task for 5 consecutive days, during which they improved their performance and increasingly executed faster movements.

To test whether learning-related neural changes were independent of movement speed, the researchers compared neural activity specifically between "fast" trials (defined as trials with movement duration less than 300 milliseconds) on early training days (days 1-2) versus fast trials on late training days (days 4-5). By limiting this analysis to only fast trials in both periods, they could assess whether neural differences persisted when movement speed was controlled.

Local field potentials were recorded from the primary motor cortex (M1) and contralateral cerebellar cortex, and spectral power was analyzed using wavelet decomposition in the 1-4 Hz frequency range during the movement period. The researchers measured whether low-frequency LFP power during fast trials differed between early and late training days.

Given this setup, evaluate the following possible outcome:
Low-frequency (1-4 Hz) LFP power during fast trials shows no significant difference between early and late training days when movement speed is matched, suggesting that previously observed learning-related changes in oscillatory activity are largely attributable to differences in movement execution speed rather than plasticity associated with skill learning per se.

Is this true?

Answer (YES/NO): NO